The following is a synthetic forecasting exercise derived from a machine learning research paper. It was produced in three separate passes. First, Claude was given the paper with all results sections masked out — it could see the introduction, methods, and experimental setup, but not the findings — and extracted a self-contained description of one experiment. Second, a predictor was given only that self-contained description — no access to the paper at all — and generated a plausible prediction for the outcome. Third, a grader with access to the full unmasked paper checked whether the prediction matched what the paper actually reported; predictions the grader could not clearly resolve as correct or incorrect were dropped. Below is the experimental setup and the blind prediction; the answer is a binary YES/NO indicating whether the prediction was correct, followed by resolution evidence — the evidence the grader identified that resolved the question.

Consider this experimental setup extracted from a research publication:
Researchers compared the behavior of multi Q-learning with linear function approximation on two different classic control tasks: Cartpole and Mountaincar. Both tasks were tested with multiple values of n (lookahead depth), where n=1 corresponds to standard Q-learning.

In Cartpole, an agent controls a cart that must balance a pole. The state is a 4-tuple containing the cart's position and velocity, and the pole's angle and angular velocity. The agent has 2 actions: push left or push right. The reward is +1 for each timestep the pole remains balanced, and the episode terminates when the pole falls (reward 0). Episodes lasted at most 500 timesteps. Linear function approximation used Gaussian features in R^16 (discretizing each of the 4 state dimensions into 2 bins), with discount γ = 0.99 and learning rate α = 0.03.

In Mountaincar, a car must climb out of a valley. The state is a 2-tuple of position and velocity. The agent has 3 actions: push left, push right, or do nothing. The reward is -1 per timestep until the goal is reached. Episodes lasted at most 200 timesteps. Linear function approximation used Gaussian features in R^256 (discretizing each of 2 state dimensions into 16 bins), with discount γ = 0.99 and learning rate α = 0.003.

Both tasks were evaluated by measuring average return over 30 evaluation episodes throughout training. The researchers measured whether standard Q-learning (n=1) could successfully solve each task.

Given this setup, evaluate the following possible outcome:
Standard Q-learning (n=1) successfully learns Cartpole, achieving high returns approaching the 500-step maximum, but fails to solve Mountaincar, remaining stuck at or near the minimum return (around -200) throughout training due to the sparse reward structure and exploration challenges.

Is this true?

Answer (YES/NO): NO